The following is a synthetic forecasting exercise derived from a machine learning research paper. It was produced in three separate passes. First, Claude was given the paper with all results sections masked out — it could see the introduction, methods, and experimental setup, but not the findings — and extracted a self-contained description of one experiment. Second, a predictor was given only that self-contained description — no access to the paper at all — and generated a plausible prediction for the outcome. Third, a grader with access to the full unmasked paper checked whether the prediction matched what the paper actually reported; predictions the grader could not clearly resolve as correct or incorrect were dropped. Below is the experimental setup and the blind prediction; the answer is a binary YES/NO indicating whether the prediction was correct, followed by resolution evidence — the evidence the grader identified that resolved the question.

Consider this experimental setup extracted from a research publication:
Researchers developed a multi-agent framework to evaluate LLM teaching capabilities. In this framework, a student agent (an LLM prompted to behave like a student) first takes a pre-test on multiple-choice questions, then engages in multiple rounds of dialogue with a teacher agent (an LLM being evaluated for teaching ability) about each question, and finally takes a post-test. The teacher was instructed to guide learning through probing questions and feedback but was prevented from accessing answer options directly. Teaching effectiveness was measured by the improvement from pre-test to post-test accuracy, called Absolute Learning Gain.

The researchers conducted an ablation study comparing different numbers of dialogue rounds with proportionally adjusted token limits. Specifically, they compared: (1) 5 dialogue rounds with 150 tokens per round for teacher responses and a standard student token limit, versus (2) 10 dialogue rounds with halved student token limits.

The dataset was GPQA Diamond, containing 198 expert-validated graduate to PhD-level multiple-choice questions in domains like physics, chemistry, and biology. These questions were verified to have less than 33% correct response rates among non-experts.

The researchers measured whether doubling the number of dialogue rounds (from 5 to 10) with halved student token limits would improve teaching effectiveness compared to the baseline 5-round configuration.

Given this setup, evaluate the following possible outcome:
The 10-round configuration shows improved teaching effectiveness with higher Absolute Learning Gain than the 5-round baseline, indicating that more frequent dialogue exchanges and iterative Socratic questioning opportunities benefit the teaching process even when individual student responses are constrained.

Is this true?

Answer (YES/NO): NO